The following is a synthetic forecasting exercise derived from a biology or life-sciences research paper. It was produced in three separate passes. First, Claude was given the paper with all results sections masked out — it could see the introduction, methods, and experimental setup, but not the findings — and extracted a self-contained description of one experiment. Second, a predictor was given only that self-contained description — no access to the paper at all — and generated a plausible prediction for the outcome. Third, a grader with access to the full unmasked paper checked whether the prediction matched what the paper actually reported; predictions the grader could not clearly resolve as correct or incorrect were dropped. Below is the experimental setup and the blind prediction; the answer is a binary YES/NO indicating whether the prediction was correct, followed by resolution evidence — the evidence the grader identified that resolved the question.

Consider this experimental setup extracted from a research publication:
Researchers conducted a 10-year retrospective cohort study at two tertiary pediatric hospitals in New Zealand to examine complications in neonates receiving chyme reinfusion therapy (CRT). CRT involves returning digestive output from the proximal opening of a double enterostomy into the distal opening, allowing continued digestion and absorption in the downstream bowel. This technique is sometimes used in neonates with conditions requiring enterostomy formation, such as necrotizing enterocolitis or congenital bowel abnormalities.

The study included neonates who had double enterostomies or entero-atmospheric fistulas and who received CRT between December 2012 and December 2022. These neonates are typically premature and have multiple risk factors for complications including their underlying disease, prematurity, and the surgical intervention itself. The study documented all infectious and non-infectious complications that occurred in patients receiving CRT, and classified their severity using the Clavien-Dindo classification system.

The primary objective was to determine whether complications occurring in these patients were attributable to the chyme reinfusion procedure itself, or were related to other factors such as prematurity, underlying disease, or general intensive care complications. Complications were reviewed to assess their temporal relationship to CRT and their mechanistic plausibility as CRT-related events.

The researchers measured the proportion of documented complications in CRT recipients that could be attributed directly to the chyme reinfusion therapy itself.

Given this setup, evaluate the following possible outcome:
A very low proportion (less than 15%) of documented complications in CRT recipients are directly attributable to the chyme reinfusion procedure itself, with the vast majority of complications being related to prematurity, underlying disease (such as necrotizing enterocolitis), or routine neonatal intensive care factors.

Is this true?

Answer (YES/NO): YES